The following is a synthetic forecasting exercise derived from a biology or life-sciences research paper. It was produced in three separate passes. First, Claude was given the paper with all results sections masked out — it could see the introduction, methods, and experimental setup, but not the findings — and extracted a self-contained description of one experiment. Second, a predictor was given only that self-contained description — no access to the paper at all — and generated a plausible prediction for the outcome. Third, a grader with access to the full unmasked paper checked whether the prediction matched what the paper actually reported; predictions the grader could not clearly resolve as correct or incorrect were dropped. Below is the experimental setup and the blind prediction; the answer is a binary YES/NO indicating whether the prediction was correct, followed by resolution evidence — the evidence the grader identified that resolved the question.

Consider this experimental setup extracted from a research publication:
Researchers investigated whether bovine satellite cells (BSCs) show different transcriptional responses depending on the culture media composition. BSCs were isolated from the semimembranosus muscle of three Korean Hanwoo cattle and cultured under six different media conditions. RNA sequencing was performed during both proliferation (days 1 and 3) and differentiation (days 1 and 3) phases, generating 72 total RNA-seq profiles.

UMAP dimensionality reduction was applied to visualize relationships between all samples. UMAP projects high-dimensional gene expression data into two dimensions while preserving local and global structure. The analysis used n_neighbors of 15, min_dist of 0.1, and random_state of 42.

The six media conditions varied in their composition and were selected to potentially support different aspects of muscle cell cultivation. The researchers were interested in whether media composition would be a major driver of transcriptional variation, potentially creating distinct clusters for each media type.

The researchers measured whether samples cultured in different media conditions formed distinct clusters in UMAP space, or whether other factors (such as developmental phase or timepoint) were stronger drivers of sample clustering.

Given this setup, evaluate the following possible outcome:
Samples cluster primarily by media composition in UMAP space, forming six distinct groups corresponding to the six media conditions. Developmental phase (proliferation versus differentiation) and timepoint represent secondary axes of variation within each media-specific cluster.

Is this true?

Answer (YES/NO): NO